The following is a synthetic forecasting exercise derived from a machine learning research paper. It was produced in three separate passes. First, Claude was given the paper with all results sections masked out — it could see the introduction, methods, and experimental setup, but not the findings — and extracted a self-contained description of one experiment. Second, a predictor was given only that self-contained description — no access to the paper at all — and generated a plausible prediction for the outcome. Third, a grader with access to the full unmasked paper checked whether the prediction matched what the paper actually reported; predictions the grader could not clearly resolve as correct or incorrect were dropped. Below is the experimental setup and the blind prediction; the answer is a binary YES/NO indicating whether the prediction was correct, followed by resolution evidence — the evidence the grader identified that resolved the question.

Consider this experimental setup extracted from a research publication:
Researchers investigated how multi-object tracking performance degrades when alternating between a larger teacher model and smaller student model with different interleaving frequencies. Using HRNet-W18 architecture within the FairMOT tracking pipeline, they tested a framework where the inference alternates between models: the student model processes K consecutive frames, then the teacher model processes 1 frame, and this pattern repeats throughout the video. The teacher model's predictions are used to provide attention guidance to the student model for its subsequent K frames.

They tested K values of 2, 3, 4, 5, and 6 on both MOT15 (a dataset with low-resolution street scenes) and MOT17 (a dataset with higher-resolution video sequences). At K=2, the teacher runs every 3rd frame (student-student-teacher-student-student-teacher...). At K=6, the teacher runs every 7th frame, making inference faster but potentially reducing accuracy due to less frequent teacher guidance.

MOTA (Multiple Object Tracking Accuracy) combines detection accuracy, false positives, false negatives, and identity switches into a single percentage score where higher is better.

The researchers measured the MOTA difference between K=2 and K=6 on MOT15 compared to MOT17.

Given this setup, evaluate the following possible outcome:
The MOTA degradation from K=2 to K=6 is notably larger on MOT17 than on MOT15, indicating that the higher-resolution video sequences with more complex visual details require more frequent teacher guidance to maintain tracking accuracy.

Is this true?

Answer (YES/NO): YES